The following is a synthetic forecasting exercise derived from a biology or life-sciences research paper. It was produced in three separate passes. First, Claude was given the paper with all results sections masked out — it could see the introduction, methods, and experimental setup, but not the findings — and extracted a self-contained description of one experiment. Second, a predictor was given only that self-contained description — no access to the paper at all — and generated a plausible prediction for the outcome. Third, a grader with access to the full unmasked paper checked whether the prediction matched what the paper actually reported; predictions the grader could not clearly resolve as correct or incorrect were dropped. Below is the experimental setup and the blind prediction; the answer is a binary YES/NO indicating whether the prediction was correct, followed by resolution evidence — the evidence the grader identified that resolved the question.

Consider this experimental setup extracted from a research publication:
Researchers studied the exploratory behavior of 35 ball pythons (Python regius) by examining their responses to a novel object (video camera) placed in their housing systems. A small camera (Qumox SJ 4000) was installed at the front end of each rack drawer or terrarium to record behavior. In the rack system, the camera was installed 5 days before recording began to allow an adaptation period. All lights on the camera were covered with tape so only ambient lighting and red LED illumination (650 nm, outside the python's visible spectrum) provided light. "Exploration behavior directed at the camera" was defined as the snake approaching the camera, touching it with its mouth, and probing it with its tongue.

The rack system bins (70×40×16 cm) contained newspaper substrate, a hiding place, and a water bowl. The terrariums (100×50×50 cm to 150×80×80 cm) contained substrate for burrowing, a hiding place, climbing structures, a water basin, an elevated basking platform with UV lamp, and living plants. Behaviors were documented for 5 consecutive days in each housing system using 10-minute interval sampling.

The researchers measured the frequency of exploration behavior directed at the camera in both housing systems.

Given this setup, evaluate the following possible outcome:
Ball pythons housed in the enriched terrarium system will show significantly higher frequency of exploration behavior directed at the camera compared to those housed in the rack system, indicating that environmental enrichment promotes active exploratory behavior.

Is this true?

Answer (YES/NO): NO